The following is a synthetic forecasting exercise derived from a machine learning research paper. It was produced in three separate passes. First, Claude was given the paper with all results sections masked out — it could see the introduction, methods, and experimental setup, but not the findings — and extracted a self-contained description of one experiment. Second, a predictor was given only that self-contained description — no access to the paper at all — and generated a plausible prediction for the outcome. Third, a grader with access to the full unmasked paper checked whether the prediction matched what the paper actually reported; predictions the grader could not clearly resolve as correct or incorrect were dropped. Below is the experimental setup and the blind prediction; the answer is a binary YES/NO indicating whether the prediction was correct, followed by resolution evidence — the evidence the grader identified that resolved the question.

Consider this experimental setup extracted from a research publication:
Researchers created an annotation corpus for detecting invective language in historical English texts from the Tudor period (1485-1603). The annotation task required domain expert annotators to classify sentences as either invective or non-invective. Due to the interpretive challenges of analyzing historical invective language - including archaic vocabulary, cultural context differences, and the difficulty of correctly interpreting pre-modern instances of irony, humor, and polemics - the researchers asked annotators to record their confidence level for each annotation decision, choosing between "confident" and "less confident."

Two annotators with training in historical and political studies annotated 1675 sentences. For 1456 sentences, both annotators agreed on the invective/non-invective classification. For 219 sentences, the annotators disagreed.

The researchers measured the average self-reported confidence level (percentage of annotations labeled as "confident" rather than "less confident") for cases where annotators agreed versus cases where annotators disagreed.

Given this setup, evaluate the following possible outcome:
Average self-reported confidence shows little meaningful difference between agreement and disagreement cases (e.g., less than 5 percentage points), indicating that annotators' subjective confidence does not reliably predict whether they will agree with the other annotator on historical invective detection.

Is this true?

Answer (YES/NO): NO